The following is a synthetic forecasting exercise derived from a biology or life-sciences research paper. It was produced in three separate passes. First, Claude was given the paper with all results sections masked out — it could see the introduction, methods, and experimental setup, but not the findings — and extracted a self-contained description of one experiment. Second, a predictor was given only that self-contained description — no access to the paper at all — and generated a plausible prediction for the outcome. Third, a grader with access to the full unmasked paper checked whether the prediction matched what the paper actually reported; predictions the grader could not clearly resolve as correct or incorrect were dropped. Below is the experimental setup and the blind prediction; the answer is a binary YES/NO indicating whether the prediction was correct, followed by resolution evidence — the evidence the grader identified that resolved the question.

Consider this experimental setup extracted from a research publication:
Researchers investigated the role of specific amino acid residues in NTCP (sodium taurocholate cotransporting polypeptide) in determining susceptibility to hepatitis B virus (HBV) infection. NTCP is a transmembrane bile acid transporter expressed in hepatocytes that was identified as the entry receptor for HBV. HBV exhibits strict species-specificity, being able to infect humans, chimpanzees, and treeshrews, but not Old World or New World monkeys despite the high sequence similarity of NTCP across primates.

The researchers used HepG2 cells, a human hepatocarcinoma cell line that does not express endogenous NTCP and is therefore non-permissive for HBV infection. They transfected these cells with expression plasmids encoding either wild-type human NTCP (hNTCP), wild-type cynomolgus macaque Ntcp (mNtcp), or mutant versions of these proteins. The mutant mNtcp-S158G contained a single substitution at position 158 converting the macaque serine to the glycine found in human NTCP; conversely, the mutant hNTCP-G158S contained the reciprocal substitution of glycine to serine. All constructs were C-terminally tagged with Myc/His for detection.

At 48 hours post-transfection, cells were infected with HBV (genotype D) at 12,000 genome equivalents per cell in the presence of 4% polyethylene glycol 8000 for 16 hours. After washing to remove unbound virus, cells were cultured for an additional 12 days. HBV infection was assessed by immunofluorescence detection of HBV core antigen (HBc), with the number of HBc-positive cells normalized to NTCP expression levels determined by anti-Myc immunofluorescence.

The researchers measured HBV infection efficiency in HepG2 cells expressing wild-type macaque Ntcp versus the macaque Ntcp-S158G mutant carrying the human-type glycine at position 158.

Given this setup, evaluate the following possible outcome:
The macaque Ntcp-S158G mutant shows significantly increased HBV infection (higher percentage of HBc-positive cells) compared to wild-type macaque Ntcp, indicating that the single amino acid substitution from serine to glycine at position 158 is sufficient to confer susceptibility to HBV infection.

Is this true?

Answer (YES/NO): YES